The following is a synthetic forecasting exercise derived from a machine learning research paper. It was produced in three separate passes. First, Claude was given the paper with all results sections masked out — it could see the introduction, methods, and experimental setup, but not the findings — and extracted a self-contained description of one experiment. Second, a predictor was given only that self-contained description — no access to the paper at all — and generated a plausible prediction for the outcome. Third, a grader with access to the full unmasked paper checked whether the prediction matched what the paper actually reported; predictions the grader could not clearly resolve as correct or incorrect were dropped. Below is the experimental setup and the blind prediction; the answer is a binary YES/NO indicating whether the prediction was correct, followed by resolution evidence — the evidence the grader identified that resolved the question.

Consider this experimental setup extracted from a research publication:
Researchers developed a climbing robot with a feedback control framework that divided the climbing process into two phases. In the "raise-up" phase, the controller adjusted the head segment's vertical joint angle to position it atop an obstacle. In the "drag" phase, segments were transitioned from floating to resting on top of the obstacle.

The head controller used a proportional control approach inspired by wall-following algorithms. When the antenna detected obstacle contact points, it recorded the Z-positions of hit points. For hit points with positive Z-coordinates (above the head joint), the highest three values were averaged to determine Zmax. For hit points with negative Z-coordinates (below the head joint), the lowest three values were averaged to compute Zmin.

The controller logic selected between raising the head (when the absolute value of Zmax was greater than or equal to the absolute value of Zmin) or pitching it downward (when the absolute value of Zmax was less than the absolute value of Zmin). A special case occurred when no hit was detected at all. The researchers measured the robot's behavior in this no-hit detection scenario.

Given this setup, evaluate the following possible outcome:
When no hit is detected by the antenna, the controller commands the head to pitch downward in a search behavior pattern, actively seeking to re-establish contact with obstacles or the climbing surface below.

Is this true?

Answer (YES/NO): NO